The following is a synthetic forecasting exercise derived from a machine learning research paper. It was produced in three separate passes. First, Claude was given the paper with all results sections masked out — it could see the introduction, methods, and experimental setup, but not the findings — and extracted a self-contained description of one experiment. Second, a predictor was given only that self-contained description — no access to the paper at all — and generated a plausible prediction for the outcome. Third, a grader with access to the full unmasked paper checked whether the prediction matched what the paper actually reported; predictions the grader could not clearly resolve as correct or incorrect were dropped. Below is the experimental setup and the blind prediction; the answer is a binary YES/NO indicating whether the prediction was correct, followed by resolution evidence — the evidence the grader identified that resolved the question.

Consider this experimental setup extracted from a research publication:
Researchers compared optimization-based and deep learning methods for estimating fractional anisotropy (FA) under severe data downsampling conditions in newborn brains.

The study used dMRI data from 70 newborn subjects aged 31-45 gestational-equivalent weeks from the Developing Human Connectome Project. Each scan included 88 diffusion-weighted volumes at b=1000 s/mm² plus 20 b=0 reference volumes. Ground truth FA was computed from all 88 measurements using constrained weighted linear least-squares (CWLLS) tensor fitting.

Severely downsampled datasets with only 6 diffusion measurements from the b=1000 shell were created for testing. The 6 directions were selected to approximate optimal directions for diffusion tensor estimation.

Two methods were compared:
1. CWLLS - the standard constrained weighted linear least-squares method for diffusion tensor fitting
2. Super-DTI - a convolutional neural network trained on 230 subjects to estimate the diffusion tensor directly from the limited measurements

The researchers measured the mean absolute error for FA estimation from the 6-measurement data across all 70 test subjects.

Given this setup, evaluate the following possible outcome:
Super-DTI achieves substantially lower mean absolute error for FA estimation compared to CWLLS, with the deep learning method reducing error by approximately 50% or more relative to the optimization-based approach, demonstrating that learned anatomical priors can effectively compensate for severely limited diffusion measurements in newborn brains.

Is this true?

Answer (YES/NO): YES